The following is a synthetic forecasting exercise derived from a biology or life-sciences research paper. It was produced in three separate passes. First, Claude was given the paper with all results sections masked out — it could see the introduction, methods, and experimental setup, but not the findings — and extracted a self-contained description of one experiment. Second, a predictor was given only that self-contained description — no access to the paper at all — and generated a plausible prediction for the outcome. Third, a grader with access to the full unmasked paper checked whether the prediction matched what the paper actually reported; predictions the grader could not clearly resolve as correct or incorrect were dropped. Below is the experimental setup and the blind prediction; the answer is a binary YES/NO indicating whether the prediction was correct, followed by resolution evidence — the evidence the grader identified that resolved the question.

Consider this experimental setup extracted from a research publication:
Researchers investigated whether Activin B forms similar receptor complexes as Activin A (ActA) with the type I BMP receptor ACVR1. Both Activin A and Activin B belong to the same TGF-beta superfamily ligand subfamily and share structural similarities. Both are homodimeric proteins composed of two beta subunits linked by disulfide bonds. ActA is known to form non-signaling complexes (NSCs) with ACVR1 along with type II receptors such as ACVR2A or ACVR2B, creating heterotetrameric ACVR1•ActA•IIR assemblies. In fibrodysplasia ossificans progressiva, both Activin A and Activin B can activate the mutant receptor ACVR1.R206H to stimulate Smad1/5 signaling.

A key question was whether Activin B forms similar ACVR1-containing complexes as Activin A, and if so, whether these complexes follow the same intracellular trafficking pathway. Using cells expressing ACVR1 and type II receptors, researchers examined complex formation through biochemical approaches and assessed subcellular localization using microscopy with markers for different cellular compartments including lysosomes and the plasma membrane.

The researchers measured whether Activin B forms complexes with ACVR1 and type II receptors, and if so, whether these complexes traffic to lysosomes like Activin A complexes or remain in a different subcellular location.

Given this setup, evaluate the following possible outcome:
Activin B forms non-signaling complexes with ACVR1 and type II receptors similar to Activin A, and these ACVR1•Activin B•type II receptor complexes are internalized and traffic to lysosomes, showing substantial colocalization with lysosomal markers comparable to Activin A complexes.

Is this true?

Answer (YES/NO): NO